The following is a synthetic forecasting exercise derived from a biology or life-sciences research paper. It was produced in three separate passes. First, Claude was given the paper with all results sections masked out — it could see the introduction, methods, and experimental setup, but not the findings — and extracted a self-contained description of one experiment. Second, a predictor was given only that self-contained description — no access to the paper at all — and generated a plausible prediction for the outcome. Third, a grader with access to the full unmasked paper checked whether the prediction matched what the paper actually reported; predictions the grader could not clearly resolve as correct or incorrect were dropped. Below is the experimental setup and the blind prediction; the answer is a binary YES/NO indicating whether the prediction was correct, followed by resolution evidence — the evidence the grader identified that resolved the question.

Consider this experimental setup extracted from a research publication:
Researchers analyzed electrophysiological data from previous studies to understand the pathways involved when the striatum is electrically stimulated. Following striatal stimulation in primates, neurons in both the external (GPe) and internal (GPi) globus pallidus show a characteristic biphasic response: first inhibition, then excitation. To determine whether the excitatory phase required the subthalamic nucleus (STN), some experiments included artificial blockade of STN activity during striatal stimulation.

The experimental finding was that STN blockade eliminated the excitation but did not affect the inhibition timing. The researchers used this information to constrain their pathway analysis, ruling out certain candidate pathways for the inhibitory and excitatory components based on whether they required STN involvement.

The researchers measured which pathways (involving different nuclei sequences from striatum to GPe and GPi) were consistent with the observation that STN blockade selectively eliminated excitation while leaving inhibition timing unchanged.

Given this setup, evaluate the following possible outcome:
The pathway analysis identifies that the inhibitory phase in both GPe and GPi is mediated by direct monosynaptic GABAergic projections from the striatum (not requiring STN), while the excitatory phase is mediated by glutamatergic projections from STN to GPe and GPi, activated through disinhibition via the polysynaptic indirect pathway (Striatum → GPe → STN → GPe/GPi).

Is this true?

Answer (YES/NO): YES